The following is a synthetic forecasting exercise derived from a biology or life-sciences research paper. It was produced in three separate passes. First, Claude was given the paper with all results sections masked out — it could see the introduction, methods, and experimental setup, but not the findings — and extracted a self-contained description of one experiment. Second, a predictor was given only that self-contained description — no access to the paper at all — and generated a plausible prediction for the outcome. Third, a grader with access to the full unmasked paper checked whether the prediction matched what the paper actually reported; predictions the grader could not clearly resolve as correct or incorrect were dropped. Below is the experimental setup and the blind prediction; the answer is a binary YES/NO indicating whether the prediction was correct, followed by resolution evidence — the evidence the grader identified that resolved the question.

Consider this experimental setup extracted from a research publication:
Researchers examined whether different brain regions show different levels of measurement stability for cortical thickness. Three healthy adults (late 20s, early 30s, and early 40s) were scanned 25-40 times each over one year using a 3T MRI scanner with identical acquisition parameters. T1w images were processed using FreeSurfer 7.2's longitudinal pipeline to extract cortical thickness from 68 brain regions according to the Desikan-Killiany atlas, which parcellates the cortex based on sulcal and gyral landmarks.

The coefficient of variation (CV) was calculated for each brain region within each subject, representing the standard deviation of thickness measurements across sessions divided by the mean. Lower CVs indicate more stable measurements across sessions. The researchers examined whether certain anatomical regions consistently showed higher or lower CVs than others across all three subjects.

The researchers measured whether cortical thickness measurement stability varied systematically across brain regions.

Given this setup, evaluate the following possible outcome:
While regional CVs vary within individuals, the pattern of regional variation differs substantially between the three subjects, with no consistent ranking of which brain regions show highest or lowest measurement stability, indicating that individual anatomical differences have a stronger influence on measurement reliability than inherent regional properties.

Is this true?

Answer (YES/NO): NO